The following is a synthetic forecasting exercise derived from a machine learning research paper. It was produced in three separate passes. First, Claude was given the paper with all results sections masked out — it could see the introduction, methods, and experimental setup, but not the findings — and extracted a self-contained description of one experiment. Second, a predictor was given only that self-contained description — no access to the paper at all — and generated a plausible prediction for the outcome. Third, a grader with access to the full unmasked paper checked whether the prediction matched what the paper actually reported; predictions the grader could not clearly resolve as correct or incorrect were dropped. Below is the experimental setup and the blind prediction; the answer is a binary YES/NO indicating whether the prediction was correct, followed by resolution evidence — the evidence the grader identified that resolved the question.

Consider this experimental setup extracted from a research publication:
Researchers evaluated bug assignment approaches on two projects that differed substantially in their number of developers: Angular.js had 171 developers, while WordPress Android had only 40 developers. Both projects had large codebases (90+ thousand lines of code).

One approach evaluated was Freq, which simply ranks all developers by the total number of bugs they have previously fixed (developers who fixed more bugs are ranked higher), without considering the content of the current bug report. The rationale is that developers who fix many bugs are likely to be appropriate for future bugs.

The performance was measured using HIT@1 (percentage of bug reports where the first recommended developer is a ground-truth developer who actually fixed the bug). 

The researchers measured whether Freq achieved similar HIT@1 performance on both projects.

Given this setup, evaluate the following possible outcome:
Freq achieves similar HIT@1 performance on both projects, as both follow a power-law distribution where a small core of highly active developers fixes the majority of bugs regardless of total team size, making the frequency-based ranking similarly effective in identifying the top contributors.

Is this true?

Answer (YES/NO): YES